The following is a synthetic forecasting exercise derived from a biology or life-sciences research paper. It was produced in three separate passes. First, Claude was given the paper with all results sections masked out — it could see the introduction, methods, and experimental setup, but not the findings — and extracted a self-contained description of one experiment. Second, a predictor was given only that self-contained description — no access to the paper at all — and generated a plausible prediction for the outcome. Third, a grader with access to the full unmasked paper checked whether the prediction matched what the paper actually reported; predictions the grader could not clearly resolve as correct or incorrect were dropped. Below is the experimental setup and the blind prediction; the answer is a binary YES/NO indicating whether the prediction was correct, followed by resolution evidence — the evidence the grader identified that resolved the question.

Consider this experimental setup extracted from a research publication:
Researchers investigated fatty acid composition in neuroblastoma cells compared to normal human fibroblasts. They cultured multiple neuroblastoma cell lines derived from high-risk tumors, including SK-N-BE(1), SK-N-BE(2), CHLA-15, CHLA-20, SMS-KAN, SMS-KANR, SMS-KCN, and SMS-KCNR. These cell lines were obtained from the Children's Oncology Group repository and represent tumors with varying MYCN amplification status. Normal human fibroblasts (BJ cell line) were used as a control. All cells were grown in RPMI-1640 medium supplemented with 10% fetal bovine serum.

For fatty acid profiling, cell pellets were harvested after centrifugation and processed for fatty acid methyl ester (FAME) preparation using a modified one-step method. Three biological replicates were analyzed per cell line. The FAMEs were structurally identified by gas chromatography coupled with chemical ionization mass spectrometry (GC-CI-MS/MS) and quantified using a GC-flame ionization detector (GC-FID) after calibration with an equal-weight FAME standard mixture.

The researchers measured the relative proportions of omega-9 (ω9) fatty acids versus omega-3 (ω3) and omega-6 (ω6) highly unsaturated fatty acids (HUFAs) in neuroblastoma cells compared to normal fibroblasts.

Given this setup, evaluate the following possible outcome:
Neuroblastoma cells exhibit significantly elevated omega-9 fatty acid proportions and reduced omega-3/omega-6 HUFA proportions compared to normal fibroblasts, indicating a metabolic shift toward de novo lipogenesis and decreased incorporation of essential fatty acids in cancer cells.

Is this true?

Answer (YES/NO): YES